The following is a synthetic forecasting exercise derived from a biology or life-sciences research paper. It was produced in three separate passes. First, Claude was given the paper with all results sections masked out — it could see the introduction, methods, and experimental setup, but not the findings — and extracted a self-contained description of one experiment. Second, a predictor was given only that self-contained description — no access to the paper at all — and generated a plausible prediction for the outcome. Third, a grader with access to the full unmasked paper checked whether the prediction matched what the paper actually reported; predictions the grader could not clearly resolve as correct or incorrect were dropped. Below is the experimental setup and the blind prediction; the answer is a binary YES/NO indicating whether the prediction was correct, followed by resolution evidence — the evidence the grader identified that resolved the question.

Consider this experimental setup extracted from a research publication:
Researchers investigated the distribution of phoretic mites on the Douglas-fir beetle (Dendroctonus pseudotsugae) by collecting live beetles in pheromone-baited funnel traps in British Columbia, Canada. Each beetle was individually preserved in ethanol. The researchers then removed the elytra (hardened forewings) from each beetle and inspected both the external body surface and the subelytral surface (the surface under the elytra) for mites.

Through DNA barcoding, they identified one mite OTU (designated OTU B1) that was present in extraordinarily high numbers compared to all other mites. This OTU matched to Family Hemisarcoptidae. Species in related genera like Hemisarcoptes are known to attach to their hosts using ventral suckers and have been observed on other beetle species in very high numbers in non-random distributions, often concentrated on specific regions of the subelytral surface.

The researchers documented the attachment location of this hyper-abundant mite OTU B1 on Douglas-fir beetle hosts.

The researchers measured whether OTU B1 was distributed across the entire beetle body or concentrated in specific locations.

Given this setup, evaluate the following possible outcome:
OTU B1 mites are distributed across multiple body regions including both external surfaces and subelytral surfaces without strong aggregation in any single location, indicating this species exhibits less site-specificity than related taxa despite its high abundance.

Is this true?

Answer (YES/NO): NO